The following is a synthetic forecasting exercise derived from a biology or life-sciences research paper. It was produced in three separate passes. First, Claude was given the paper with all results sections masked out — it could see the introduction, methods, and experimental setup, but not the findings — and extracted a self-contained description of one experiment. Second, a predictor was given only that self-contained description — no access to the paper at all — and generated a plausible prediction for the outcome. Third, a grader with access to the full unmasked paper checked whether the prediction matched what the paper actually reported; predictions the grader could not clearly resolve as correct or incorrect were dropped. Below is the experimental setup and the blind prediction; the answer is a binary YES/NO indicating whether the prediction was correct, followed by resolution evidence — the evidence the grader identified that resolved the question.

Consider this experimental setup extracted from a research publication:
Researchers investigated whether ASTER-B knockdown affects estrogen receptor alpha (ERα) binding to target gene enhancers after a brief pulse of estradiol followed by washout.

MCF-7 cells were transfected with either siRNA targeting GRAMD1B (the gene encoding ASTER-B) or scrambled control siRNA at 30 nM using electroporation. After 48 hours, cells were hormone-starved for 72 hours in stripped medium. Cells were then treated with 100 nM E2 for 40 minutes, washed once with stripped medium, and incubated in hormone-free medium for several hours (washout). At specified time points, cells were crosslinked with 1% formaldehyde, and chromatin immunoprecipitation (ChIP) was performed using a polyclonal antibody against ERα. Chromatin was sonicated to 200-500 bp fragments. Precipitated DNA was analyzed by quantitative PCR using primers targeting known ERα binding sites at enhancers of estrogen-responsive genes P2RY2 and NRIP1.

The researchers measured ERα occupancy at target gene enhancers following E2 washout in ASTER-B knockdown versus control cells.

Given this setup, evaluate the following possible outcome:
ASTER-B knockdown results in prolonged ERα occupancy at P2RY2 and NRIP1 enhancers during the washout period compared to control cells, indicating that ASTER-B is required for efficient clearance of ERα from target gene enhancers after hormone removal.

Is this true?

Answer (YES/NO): NO